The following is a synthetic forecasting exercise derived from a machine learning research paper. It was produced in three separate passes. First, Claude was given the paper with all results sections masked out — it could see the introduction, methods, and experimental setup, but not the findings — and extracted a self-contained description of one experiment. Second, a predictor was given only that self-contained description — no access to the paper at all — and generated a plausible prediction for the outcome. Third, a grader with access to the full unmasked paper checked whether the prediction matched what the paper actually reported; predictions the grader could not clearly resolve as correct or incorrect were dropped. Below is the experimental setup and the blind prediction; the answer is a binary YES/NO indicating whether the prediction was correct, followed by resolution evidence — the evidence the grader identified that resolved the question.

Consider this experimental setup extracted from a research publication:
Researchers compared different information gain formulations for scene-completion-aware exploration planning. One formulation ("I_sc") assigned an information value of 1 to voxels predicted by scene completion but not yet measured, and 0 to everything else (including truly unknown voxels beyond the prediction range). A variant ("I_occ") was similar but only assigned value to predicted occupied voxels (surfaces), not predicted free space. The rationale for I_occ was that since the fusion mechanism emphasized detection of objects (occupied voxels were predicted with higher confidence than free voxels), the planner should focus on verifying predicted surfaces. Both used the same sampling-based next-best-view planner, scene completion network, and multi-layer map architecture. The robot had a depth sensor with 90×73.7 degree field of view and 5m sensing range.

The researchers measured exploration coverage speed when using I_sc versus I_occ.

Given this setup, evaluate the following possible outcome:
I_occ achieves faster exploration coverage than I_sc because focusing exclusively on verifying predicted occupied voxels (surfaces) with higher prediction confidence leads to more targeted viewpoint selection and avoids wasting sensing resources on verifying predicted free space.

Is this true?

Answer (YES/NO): NO